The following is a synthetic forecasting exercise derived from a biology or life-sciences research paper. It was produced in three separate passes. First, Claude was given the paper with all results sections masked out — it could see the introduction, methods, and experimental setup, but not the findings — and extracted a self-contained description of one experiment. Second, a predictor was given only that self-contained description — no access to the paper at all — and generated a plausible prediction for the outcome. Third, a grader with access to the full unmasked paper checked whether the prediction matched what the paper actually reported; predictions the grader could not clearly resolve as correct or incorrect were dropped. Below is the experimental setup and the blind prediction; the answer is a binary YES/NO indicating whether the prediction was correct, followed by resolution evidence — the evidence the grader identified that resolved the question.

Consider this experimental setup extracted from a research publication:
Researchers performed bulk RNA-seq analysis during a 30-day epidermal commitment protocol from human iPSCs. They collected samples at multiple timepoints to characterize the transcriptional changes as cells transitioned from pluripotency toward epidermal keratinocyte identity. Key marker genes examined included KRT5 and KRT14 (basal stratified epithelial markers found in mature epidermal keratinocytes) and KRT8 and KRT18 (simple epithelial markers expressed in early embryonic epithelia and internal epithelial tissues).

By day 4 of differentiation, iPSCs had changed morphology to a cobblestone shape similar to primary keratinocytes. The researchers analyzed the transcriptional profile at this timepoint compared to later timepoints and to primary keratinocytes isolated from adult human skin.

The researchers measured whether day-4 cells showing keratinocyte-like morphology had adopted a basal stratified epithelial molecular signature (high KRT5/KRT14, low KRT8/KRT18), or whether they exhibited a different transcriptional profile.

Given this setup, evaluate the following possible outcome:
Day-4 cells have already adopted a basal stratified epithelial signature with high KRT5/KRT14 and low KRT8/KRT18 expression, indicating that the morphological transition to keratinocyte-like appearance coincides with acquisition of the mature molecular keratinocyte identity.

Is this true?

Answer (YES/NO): NO